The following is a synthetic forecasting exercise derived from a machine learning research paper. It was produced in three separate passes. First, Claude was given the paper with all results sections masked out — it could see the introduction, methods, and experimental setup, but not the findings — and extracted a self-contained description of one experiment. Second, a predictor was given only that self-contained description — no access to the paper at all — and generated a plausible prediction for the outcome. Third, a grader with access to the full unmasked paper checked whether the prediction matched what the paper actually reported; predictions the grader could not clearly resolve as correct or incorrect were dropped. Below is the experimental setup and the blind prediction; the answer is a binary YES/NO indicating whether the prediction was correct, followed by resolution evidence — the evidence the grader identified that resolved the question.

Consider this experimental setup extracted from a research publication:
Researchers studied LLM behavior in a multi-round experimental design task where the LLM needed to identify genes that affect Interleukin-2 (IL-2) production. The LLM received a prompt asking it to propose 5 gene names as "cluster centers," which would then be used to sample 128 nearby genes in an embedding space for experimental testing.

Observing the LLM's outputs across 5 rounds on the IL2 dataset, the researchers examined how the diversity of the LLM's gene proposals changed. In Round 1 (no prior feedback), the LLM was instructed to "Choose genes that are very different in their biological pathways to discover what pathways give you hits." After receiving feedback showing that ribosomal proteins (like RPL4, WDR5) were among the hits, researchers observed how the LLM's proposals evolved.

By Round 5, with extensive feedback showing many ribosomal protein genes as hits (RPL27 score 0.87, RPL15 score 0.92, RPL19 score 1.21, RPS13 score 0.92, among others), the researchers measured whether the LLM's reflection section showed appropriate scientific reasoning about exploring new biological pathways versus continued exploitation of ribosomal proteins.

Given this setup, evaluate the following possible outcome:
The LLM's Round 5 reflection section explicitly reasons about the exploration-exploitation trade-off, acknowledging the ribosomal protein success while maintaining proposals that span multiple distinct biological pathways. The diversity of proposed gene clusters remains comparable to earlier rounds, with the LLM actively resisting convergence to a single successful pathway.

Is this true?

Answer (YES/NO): NO